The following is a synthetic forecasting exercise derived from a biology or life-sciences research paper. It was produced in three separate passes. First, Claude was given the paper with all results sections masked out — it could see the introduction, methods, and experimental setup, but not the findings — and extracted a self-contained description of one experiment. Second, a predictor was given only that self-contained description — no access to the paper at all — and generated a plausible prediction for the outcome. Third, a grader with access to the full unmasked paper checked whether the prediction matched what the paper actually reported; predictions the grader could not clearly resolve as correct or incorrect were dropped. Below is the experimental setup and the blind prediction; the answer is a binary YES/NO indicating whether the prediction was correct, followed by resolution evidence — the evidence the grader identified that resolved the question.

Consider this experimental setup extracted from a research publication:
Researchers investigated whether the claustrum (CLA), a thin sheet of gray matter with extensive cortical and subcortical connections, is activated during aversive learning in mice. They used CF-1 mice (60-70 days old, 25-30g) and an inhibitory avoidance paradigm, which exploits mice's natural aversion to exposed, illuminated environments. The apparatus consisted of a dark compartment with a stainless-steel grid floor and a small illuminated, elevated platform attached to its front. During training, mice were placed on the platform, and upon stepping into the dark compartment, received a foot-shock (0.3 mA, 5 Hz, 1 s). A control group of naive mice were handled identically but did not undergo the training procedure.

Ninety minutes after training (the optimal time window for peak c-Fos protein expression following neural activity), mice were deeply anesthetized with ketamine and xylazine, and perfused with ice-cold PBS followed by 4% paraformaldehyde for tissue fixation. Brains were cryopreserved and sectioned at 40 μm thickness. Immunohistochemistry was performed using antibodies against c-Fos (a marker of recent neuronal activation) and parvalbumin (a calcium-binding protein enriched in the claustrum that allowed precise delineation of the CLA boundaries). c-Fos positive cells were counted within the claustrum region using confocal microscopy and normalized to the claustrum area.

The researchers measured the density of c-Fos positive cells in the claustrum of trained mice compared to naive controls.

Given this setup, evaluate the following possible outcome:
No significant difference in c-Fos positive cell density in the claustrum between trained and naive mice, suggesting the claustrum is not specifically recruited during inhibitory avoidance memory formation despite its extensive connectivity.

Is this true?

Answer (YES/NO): NO